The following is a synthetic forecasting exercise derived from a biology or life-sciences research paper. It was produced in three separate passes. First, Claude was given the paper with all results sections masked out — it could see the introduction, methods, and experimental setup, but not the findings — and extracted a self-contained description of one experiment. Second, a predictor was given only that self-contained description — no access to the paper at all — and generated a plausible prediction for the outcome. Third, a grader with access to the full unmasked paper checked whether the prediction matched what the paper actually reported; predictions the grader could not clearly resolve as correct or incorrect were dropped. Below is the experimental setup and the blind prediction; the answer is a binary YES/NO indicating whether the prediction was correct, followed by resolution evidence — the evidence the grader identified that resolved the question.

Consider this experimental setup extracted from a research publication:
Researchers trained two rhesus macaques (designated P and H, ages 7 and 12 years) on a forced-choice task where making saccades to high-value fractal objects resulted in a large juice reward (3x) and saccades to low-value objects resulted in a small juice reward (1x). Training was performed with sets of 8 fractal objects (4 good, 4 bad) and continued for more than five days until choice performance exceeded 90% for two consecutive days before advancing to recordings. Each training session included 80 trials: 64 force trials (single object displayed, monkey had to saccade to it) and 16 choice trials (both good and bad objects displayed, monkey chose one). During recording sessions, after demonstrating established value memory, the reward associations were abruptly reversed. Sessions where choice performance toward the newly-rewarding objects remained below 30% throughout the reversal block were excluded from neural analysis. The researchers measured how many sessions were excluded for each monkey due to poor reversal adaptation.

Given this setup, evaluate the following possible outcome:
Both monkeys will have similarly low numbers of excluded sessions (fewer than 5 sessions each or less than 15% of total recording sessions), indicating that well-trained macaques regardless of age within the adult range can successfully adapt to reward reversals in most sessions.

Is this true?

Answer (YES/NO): NO